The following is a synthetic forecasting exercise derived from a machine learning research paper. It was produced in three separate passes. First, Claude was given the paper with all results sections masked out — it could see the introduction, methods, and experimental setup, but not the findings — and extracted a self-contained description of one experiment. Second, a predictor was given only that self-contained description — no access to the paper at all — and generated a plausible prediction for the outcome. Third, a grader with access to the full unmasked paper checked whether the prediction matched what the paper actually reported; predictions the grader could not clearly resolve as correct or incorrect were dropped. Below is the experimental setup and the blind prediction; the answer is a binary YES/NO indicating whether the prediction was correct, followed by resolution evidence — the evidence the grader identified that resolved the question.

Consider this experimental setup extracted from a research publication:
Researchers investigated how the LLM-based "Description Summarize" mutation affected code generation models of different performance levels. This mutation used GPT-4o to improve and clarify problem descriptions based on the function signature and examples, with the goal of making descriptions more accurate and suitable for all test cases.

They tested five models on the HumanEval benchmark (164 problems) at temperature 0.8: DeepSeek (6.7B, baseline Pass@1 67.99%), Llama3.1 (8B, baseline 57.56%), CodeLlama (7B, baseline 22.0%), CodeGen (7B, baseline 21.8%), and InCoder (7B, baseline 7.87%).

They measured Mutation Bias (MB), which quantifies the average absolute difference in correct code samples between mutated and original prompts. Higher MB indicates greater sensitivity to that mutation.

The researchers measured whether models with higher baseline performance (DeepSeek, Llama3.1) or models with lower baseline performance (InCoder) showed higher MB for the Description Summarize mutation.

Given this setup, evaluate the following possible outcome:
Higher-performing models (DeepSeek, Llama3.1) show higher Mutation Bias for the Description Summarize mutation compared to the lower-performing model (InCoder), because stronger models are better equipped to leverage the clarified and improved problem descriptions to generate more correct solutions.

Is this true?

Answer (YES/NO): NO